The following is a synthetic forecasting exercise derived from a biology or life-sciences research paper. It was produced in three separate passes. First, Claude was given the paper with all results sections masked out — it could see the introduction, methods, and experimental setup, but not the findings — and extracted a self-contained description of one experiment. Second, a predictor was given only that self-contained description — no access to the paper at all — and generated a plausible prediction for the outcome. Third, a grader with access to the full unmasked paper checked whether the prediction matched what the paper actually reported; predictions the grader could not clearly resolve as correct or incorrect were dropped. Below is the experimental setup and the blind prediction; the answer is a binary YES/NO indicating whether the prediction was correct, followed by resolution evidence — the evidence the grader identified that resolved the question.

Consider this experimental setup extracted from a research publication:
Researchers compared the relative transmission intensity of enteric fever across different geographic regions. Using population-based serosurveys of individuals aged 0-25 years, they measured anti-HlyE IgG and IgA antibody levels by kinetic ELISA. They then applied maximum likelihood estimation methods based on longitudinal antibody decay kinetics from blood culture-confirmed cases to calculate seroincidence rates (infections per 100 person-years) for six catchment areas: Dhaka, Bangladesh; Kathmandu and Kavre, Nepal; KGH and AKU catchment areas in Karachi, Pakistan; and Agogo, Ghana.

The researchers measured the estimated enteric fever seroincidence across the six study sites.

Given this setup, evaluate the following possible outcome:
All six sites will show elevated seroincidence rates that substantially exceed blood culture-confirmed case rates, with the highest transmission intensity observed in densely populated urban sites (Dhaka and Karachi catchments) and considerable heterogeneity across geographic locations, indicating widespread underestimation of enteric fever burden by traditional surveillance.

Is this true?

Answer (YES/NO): YES